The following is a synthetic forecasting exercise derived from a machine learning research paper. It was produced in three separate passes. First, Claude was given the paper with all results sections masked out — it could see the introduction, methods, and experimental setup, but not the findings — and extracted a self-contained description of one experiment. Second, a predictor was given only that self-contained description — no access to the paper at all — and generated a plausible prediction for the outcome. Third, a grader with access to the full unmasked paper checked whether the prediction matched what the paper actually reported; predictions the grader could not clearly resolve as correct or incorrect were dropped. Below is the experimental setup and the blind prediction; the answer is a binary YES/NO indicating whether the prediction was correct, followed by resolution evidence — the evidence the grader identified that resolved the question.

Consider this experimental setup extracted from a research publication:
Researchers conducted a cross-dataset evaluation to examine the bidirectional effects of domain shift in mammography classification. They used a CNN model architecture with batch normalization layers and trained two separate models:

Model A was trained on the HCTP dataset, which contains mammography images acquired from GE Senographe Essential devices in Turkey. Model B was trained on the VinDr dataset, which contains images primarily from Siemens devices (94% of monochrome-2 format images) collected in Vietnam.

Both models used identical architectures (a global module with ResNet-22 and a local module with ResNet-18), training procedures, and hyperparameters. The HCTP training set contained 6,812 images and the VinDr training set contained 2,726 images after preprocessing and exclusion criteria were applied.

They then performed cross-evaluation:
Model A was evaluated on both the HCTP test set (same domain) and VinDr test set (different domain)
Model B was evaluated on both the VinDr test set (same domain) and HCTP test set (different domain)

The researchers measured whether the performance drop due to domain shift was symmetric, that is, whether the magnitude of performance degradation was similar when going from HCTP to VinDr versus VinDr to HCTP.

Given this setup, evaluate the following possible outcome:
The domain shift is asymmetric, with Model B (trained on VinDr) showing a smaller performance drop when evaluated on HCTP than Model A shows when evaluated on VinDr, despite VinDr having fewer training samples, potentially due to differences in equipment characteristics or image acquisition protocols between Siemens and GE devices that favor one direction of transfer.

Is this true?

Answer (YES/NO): NO